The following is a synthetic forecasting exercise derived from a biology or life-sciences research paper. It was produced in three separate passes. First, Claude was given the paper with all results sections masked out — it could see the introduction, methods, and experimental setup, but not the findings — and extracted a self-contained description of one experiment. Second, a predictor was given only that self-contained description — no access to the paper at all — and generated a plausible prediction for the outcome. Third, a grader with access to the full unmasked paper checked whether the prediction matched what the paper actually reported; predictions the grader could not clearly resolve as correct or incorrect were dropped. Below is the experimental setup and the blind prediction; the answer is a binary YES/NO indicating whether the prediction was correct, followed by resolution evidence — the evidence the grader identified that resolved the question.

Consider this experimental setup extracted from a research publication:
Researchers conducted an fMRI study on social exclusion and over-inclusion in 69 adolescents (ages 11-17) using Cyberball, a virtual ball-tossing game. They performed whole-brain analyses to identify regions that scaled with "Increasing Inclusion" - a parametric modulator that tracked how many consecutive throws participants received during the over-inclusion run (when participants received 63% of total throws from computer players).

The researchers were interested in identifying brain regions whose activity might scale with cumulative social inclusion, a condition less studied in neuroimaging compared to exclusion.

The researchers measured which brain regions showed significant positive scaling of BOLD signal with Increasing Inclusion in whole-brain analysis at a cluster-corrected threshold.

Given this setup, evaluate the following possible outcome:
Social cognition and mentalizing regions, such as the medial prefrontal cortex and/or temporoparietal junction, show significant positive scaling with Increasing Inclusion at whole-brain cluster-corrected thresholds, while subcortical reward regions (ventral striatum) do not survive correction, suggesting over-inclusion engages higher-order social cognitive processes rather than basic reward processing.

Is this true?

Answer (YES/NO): YES